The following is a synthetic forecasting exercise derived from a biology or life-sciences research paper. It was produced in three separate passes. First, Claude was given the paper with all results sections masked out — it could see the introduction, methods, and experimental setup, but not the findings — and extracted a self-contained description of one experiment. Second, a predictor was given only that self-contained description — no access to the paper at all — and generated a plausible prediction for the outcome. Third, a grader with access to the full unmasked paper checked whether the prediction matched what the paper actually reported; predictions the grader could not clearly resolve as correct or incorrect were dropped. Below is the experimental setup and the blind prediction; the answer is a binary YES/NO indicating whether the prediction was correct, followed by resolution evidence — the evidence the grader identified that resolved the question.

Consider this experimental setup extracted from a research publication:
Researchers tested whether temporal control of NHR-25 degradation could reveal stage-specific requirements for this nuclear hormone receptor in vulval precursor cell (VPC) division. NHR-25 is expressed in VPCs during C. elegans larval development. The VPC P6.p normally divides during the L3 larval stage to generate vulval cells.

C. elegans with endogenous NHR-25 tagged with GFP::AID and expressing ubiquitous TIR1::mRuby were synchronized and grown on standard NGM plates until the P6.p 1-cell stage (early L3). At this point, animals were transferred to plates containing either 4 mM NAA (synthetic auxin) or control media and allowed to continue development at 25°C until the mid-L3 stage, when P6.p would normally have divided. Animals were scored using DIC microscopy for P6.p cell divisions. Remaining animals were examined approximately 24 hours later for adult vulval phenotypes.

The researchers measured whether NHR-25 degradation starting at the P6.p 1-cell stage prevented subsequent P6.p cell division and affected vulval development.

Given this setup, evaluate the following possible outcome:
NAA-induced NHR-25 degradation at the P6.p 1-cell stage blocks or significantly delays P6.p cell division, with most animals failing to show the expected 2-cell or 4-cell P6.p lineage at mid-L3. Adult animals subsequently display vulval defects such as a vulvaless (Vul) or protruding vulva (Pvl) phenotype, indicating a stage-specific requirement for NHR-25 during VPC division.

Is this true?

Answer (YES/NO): YES